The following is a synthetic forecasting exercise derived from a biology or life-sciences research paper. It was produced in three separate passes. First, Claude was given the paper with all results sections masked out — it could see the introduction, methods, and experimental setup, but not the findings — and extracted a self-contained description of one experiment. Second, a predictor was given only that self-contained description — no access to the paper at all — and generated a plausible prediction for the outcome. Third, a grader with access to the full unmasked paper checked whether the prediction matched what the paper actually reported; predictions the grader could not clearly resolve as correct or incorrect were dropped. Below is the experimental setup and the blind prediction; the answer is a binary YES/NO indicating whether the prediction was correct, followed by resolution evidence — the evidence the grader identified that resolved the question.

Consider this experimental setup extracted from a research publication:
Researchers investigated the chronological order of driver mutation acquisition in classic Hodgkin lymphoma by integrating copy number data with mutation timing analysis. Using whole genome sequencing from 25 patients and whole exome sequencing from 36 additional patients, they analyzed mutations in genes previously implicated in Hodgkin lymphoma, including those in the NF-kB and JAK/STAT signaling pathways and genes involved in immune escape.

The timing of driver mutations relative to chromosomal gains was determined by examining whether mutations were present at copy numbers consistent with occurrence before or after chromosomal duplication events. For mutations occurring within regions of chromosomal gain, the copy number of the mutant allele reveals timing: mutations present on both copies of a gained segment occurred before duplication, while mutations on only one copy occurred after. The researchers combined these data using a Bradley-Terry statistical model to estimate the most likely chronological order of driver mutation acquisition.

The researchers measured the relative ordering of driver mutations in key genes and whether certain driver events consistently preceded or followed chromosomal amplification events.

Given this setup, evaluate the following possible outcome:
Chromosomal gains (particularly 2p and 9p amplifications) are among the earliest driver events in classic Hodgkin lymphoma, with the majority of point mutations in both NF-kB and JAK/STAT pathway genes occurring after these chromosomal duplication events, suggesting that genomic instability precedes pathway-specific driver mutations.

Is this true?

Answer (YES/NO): NO